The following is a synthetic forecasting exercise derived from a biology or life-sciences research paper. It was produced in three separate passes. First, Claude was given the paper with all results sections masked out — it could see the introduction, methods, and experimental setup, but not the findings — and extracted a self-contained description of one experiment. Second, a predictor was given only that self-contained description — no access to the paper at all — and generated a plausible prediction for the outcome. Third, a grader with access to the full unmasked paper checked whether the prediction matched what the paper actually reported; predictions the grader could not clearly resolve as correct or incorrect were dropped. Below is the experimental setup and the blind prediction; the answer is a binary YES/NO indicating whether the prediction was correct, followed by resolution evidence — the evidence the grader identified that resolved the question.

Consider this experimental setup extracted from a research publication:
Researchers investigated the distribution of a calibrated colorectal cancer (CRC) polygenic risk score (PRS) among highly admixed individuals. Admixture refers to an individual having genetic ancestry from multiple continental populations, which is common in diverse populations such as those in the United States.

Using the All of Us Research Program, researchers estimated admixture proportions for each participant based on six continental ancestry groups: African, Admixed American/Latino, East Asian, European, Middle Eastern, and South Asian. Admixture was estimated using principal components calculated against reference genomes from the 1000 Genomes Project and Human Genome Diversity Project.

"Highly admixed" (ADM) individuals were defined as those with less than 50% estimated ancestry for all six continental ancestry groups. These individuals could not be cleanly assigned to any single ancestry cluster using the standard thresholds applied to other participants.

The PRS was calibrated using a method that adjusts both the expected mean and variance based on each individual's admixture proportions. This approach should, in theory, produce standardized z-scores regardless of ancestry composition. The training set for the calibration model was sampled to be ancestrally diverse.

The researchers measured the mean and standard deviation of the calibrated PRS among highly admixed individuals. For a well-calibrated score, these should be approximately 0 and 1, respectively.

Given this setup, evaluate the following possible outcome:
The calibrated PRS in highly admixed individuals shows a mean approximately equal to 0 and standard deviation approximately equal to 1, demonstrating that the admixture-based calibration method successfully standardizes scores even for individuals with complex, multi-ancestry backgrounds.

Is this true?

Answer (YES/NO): YES